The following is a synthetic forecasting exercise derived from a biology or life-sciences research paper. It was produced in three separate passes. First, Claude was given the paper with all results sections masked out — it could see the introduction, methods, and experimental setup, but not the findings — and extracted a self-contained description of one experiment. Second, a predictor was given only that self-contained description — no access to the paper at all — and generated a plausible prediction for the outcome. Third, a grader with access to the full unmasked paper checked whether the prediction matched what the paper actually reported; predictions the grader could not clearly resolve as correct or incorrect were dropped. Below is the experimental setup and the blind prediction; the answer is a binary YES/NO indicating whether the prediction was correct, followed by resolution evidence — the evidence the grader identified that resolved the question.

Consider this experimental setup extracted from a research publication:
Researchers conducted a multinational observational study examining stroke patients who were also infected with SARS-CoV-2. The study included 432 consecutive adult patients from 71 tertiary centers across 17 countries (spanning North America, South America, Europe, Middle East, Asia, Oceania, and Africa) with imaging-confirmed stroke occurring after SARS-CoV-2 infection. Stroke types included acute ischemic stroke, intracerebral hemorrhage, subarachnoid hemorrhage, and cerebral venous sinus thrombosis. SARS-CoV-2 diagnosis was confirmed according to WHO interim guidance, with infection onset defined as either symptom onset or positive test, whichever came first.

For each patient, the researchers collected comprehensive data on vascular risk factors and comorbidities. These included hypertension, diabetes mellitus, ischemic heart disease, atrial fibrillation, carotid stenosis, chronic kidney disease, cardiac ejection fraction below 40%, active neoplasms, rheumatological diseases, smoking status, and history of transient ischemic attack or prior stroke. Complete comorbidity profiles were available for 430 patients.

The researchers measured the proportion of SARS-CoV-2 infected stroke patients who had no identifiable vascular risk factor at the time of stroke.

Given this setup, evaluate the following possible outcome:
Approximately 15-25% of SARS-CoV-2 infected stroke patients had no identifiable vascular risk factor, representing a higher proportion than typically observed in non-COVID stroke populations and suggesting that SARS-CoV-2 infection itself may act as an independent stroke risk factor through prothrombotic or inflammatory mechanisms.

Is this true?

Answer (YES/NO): YES